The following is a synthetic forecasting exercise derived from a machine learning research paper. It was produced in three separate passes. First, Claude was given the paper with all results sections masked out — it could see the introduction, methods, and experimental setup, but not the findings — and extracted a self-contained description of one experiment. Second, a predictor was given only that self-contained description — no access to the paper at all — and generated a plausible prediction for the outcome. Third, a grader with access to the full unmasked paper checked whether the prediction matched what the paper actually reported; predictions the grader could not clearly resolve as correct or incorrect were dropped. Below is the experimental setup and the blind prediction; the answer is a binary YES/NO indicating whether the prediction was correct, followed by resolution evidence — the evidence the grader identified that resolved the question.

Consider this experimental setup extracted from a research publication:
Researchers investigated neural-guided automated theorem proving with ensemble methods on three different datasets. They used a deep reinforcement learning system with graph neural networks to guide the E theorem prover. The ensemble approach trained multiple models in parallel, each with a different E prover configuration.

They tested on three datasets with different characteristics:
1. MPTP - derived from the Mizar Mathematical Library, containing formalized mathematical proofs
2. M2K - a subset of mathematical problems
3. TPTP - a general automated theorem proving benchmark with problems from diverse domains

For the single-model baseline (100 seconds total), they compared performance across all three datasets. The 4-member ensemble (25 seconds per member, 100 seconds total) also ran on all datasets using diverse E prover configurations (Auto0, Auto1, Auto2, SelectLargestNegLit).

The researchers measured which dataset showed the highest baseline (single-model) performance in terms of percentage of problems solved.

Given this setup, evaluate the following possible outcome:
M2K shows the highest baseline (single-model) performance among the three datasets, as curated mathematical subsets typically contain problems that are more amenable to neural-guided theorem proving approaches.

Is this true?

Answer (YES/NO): YES